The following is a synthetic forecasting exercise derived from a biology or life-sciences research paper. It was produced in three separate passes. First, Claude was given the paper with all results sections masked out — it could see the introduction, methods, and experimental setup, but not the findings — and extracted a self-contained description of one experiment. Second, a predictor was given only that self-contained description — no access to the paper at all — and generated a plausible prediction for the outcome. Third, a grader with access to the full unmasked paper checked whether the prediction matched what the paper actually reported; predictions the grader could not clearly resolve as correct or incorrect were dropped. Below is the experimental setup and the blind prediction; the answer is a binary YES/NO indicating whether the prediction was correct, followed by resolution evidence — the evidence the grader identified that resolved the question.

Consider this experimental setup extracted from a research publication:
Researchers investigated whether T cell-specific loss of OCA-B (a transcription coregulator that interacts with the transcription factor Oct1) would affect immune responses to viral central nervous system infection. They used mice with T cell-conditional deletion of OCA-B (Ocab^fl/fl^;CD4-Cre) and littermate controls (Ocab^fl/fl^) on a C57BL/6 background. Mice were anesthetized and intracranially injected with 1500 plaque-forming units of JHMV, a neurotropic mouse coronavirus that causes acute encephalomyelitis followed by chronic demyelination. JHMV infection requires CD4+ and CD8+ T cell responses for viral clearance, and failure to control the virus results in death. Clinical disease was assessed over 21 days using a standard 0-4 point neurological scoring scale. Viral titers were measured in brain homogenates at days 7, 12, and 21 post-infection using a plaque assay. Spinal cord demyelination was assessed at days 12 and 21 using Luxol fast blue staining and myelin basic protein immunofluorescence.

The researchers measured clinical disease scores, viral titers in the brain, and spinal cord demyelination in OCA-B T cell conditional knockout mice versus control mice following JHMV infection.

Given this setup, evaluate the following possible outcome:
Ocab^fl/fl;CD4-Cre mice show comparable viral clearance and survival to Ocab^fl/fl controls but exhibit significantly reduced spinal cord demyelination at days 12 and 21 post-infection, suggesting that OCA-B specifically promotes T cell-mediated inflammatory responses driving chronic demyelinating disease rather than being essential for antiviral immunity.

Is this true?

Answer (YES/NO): NO